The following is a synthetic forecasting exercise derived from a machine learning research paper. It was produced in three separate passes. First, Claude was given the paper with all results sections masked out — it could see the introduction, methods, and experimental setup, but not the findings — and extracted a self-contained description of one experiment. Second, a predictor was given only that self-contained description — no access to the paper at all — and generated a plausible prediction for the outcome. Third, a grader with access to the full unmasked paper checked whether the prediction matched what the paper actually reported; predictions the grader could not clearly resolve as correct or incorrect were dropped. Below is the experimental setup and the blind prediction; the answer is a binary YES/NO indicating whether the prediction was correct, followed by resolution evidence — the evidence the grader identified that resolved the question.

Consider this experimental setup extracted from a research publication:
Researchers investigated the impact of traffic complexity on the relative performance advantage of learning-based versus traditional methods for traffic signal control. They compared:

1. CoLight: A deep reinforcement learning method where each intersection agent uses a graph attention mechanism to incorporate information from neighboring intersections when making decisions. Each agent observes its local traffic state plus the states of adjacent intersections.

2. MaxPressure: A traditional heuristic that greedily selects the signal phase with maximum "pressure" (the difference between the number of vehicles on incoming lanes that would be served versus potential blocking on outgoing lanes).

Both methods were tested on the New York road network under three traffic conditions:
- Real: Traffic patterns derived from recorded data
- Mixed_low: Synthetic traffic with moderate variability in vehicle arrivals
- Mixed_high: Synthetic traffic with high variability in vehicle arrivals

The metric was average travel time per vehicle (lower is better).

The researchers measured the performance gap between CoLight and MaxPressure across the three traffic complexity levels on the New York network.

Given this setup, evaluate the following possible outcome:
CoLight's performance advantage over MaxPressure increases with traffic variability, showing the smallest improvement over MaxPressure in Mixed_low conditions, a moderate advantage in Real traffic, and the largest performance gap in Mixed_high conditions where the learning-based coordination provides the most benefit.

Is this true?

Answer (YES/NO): NO